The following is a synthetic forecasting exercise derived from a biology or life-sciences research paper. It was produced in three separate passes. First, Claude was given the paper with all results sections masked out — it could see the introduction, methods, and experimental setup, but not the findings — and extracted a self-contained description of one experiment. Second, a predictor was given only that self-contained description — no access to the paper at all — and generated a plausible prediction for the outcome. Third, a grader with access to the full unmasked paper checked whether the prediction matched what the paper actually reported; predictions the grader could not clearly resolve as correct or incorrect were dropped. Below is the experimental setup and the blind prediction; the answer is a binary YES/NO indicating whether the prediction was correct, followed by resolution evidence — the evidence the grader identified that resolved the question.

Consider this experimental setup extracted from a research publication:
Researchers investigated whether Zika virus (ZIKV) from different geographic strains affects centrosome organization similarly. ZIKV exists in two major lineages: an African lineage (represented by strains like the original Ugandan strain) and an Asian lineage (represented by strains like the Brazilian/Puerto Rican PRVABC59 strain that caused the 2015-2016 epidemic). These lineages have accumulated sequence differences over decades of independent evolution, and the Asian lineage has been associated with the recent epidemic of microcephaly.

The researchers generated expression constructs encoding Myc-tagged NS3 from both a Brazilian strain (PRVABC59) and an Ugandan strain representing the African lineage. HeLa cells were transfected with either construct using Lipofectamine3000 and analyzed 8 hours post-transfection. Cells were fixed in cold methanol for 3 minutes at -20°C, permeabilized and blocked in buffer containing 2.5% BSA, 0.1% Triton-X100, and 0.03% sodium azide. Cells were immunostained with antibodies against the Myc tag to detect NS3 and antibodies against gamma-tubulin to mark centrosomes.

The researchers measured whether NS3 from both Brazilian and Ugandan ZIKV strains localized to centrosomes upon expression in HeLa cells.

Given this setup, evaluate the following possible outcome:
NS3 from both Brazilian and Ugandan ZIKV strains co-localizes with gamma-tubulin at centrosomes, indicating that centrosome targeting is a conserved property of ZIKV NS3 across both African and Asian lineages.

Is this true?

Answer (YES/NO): YES